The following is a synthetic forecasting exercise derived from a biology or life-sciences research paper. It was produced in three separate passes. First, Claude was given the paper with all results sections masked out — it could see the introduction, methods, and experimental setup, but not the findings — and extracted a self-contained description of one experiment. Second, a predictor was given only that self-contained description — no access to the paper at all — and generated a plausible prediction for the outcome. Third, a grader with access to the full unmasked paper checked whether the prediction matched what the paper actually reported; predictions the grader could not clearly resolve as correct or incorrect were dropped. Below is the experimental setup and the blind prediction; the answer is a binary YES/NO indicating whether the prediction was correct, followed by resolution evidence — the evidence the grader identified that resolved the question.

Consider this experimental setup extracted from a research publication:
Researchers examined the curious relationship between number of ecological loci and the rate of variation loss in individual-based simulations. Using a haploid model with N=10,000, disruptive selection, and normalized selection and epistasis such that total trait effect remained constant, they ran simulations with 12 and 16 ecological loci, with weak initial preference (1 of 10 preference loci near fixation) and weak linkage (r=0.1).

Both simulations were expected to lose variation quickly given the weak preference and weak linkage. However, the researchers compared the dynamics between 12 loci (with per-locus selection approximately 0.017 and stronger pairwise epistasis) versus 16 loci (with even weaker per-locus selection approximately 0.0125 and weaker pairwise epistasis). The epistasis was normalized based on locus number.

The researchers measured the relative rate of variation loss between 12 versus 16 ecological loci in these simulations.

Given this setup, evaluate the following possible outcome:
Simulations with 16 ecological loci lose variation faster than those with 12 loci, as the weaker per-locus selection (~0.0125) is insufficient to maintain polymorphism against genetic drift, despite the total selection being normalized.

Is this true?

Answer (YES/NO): NO